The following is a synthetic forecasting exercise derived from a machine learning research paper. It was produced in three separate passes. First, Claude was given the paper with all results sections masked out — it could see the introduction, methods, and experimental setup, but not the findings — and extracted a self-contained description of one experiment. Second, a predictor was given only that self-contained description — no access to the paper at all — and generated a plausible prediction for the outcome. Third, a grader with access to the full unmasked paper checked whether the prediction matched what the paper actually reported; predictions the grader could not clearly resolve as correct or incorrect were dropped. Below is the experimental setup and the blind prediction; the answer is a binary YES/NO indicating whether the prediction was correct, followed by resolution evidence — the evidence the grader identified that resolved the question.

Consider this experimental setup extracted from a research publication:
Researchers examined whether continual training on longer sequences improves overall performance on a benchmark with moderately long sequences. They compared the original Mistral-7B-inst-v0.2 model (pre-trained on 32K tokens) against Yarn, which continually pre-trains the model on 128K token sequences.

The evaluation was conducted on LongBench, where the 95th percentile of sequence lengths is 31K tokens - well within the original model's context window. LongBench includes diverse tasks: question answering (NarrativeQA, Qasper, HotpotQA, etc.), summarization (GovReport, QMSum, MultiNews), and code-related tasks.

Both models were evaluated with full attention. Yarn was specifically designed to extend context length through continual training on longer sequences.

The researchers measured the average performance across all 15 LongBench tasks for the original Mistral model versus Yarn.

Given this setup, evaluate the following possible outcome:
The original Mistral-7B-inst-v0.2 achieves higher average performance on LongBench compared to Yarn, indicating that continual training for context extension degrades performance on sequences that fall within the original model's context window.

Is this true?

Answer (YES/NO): YES